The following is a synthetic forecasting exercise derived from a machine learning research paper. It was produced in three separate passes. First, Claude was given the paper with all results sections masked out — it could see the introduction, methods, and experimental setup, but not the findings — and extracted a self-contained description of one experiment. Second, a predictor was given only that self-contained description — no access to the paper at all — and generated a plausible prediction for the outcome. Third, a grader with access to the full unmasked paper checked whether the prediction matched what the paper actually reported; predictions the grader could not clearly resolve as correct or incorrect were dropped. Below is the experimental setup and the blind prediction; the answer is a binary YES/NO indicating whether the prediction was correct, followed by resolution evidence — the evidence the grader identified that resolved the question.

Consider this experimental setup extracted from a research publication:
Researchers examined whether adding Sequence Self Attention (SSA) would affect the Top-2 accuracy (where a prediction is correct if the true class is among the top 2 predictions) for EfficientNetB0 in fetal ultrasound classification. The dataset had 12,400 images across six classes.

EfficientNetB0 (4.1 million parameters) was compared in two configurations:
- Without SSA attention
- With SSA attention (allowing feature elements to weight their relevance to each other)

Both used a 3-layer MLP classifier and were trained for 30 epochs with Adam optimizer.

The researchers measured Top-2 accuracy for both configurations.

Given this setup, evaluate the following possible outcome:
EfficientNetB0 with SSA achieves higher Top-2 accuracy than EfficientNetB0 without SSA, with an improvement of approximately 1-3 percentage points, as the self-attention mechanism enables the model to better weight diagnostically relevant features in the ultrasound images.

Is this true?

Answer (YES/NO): NO